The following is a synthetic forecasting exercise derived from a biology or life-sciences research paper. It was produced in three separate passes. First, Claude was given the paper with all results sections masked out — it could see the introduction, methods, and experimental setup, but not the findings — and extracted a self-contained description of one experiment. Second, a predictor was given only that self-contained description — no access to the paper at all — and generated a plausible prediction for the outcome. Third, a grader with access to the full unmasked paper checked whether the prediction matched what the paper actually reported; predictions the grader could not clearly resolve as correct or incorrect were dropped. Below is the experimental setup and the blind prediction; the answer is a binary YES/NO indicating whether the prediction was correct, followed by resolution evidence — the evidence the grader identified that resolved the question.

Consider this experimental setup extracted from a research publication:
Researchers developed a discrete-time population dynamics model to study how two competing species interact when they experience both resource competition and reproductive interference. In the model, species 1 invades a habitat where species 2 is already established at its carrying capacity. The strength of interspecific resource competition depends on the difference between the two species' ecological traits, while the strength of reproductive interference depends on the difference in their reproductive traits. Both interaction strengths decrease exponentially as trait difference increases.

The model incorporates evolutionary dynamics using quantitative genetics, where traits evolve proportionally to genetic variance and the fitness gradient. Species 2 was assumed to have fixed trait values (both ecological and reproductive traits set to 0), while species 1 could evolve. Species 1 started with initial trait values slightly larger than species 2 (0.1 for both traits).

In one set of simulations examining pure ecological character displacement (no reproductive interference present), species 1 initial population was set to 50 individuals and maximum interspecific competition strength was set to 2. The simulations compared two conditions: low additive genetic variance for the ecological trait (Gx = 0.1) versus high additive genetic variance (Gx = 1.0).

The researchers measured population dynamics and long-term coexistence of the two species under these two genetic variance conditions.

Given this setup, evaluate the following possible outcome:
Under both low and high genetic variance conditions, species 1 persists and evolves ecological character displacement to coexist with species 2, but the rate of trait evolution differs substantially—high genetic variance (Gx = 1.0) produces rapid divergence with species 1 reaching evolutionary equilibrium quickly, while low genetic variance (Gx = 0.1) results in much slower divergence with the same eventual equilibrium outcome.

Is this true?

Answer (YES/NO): YES